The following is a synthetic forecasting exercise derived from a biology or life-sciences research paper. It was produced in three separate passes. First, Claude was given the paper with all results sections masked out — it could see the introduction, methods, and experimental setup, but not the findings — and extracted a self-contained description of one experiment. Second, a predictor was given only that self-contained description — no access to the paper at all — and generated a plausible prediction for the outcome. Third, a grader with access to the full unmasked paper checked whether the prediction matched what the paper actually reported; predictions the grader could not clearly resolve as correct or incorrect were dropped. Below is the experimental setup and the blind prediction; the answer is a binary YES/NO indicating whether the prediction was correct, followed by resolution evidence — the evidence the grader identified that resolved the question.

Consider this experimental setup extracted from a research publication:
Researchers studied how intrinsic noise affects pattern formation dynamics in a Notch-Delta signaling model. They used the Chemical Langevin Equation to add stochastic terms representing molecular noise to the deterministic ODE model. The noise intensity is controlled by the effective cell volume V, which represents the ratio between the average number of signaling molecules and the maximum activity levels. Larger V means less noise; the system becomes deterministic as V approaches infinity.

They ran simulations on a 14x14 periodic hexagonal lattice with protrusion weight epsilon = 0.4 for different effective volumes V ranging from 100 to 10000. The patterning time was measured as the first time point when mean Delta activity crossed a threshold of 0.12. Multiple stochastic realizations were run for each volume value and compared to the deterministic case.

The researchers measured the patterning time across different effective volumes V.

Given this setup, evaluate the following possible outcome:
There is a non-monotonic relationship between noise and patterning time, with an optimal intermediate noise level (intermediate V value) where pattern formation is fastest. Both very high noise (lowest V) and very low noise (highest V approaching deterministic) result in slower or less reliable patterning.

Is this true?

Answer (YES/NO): NO